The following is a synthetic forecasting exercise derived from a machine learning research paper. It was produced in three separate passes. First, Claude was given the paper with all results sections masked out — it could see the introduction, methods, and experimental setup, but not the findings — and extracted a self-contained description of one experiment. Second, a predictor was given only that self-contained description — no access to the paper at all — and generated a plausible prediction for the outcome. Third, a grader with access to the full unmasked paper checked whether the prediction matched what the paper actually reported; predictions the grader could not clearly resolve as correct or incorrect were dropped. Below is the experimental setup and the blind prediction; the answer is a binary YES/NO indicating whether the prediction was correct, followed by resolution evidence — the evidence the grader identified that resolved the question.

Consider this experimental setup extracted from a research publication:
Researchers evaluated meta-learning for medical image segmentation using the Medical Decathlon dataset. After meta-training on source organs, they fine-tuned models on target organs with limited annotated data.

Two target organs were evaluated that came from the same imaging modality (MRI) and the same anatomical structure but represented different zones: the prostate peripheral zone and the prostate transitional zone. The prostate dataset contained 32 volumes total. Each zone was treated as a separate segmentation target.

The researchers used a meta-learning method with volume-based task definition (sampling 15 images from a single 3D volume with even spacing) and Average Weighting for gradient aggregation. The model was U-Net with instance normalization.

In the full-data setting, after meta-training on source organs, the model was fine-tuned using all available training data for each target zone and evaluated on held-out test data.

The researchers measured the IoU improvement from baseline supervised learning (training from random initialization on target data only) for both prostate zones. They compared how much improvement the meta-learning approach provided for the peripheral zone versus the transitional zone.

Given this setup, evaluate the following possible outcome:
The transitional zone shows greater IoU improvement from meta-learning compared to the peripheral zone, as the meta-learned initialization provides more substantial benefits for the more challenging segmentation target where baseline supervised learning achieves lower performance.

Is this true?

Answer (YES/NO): NO